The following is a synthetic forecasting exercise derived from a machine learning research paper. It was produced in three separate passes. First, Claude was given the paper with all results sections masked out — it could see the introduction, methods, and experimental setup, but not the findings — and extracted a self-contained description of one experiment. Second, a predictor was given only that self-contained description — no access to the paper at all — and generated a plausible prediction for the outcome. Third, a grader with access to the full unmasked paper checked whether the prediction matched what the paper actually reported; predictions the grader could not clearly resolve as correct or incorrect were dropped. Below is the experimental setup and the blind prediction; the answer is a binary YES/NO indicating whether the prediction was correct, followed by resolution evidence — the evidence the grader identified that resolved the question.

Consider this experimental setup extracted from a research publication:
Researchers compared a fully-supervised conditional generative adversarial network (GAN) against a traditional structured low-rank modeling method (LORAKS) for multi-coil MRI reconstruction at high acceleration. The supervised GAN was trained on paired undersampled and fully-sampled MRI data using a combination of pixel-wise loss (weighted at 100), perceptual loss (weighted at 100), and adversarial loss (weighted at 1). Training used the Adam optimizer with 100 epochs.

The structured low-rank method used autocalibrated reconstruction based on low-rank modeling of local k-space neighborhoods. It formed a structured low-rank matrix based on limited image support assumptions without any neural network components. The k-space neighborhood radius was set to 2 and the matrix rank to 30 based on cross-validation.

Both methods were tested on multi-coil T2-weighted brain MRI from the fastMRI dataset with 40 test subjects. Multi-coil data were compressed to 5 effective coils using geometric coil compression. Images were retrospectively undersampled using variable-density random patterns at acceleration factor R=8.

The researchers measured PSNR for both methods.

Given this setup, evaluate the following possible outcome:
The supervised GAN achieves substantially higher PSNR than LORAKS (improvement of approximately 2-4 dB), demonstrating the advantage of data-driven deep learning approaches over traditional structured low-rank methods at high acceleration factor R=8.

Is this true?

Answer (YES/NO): NO